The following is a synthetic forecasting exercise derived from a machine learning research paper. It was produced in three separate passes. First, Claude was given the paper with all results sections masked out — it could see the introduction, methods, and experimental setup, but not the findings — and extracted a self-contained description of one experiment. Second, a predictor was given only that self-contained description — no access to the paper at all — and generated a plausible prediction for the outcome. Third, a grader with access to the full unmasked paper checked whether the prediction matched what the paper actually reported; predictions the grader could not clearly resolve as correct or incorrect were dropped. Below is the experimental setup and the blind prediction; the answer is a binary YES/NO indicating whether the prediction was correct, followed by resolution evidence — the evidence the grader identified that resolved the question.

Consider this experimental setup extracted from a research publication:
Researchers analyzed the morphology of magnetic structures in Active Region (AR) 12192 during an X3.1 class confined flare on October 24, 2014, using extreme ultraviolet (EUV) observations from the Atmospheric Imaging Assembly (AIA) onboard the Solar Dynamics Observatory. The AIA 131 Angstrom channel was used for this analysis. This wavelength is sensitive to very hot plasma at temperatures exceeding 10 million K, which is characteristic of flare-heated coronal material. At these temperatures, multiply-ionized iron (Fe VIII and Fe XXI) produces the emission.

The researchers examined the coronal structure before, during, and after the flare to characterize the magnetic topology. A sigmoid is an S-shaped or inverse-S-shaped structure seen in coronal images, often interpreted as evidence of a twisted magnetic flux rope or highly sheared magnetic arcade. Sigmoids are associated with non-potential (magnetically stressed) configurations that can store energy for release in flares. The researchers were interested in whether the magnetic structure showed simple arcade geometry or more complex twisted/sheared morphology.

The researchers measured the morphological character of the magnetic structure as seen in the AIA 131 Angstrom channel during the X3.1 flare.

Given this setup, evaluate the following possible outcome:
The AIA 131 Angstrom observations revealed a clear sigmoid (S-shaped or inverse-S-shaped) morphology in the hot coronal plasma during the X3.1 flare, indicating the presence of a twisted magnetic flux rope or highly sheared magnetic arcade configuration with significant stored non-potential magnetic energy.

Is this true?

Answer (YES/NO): YES